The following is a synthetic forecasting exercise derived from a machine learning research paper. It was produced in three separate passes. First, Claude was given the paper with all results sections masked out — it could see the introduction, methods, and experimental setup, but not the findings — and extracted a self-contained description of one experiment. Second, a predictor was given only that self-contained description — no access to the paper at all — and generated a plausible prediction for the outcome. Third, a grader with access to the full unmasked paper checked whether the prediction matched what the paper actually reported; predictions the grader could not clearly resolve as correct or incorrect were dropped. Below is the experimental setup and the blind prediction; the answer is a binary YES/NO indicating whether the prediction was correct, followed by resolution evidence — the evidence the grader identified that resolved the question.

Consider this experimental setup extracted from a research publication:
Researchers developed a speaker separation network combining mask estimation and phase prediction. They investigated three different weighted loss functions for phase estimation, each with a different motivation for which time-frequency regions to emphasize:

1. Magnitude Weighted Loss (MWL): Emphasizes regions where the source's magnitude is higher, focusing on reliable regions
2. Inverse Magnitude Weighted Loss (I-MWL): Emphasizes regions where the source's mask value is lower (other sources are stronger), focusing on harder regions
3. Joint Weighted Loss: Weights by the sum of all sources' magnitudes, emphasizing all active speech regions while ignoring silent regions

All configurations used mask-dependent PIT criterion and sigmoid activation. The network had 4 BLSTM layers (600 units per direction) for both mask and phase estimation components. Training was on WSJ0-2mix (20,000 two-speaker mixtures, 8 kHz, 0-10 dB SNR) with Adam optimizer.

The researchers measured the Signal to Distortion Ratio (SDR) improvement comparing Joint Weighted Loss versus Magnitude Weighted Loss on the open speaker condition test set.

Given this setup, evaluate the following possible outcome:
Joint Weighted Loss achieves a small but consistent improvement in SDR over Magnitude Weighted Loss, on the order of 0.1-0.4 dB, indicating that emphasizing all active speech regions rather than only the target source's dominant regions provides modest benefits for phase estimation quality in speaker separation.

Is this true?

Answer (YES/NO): YES